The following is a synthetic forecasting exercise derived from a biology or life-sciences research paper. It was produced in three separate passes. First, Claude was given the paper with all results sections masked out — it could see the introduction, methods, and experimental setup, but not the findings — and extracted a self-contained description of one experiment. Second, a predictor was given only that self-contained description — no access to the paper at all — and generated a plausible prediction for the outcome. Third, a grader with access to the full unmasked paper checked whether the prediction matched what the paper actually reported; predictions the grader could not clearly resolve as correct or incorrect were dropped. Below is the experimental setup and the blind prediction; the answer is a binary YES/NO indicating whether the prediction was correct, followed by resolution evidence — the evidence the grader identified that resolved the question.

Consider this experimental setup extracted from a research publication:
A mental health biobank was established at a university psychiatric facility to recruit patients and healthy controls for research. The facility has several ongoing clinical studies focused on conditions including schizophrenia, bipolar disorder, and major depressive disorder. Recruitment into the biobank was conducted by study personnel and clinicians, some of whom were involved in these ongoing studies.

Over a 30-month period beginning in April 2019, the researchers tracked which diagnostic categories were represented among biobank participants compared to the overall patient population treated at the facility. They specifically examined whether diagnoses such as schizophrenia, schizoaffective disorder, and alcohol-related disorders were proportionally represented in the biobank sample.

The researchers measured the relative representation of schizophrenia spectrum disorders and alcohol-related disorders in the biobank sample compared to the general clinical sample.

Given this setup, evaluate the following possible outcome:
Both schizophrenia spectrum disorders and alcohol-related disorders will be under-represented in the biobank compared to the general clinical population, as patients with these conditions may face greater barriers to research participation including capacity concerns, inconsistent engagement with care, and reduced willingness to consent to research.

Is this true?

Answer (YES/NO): NO